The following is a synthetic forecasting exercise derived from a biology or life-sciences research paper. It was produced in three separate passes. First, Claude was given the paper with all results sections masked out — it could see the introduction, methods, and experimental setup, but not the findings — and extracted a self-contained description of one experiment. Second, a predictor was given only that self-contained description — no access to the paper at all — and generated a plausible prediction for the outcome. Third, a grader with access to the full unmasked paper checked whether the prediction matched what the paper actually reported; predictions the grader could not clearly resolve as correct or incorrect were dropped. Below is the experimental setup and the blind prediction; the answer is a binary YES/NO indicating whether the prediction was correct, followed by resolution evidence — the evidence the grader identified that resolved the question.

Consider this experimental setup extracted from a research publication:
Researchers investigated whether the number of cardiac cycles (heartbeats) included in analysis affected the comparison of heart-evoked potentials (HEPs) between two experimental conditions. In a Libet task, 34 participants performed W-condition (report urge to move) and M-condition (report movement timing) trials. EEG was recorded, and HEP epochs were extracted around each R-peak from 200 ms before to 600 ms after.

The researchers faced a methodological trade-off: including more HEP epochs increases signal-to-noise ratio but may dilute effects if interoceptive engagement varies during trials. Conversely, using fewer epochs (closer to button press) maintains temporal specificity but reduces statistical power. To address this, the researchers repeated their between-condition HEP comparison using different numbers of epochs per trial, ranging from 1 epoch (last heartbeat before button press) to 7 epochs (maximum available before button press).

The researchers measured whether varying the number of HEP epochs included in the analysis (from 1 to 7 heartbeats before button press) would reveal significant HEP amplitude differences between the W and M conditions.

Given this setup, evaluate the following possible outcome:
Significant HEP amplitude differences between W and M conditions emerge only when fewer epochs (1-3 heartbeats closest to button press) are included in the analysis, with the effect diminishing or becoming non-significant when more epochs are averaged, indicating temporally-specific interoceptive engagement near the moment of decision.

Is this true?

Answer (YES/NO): NO